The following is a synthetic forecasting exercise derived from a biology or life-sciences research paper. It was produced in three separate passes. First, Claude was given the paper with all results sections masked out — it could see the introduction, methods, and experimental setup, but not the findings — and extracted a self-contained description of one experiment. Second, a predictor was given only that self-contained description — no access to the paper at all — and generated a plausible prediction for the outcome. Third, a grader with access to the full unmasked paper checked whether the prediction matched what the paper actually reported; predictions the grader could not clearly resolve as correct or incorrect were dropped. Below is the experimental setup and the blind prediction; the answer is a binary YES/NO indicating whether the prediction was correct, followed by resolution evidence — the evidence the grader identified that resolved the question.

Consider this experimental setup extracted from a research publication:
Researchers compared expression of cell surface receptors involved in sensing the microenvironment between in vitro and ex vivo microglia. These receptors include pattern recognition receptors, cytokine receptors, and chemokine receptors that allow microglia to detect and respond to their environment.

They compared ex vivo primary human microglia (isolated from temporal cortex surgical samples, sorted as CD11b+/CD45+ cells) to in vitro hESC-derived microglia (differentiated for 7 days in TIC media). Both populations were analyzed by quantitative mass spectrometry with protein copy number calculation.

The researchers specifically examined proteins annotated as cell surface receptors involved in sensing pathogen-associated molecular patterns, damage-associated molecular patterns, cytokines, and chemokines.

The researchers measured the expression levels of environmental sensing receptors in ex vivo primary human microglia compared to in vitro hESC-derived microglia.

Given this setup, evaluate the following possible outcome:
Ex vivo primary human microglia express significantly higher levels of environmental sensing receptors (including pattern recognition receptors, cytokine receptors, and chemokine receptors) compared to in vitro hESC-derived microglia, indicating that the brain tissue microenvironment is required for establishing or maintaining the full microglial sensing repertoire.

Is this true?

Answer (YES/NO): NO